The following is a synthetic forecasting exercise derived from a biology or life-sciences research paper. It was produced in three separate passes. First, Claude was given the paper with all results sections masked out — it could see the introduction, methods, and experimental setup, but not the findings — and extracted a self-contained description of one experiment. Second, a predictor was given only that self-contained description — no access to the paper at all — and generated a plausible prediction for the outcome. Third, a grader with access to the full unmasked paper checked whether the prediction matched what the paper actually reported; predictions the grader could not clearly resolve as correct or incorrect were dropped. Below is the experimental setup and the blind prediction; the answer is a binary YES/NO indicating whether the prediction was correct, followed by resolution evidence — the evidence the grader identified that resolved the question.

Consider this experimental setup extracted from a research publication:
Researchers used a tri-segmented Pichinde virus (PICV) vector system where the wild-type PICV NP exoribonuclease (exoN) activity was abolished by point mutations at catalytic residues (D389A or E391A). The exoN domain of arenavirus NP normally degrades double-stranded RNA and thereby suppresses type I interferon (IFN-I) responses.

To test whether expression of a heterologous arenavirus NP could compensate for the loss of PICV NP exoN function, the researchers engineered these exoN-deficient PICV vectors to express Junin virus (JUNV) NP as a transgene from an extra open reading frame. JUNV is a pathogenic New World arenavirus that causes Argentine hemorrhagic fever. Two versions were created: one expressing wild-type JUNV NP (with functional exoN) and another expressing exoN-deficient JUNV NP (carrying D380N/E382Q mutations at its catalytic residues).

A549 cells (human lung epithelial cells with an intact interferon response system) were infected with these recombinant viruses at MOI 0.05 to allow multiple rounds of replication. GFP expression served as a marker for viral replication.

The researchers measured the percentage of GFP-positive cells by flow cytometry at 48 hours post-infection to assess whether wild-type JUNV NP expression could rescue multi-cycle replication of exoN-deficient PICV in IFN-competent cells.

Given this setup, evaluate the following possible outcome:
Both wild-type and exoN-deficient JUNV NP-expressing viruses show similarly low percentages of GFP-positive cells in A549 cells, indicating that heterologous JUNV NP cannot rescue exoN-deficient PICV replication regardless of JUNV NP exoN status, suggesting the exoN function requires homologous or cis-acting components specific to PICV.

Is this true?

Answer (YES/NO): NO